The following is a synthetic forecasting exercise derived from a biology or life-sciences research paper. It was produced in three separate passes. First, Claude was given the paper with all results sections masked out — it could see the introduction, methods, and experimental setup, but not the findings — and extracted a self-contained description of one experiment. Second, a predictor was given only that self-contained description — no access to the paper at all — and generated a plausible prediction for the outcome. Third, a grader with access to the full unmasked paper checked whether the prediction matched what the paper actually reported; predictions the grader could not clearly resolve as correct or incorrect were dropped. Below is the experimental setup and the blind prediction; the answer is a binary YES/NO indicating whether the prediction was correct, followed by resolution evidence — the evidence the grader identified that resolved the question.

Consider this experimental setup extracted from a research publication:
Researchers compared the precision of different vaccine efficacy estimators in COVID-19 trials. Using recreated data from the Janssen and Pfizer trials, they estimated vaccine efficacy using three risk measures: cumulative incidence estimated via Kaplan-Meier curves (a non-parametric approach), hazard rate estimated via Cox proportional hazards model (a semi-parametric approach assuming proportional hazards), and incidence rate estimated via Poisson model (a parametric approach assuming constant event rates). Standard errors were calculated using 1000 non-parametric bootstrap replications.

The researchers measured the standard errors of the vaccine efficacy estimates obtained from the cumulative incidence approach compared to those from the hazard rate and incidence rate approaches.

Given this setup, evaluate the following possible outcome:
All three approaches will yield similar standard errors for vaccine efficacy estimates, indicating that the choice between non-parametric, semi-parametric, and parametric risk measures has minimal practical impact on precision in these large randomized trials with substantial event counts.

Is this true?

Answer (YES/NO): NO